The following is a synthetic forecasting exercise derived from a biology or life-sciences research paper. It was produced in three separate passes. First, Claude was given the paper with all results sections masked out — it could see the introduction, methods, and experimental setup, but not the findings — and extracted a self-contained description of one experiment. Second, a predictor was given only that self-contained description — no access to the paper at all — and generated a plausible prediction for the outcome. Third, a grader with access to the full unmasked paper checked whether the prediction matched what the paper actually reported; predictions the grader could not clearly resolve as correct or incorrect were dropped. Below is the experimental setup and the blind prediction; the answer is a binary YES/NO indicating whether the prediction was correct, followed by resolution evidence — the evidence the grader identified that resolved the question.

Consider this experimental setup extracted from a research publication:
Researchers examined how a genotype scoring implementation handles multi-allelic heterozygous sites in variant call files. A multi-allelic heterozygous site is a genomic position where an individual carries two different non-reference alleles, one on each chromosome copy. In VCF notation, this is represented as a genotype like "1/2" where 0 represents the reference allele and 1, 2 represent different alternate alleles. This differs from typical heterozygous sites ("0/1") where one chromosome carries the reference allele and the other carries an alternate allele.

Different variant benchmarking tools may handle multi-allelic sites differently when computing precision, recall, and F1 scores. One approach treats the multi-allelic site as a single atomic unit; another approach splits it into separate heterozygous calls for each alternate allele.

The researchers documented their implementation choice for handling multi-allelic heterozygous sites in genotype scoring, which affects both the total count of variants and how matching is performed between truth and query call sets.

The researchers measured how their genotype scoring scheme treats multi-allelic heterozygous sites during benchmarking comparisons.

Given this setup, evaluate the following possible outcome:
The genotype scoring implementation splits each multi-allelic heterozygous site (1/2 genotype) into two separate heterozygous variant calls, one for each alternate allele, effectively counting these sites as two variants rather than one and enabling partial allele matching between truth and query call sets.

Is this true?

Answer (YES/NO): YES